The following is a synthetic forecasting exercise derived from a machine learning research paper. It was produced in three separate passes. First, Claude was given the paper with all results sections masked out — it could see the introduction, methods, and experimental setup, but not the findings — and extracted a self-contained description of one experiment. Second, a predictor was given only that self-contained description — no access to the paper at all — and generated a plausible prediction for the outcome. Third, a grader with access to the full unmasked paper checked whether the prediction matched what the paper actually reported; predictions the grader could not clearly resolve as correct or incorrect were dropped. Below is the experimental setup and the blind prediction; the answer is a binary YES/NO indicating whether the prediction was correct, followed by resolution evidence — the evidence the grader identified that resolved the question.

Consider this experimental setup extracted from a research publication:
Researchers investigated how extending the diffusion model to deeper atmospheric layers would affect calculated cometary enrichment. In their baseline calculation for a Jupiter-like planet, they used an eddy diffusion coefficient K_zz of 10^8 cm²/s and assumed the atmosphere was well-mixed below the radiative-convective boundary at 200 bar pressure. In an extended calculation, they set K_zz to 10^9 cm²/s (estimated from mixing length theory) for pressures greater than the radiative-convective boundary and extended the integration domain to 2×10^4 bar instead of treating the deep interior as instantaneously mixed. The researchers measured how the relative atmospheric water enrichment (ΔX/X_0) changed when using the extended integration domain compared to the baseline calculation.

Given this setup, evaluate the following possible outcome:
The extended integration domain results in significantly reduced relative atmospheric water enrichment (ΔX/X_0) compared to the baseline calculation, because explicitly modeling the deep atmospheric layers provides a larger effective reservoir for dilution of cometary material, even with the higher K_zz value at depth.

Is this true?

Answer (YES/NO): NO